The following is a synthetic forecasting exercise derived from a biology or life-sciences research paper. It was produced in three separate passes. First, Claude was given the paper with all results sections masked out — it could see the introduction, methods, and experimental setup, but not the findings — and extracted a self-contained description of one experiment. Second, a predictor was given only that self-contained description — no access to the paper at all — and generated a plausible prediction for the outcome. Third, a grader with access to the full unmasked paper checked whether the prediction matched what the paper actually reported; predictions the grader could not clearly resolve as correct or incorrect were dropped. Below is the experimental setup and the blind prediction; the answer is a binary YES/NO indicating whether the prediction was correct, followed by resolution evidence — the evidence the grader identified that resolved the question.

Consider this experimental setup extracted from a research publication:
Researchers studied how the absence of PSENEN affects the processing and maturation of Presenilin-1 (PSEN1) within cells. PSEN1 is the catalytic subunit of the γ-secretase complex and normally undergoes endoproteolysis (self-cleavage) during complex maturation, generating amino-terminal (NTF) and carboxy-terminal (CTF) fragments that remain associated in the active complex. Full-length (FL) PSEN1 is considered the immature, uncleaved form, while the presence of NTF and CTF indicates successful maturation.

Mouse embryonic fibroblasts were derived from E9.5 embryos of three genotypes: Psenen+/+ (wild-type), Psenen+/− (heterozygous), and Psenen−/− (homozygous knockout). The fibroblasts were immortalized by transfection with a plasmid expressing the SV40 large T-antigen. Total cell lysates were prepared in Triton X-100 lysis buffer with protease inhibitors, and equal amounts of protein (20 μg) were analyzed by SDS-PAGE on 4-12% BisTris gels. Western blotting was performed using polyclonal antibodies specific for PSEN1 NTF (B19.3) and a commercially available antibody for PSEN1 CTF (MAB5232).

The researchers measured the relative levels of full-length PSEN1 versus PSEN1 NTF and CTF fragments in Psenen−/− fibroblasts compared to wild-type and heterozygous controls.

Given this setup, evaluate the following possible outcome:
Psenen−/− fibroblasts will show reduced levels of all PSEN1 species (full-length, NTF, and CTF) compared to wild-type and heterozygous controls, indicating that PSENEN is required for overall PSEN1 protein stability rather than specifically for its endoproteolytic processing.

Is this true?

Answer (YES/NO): NO